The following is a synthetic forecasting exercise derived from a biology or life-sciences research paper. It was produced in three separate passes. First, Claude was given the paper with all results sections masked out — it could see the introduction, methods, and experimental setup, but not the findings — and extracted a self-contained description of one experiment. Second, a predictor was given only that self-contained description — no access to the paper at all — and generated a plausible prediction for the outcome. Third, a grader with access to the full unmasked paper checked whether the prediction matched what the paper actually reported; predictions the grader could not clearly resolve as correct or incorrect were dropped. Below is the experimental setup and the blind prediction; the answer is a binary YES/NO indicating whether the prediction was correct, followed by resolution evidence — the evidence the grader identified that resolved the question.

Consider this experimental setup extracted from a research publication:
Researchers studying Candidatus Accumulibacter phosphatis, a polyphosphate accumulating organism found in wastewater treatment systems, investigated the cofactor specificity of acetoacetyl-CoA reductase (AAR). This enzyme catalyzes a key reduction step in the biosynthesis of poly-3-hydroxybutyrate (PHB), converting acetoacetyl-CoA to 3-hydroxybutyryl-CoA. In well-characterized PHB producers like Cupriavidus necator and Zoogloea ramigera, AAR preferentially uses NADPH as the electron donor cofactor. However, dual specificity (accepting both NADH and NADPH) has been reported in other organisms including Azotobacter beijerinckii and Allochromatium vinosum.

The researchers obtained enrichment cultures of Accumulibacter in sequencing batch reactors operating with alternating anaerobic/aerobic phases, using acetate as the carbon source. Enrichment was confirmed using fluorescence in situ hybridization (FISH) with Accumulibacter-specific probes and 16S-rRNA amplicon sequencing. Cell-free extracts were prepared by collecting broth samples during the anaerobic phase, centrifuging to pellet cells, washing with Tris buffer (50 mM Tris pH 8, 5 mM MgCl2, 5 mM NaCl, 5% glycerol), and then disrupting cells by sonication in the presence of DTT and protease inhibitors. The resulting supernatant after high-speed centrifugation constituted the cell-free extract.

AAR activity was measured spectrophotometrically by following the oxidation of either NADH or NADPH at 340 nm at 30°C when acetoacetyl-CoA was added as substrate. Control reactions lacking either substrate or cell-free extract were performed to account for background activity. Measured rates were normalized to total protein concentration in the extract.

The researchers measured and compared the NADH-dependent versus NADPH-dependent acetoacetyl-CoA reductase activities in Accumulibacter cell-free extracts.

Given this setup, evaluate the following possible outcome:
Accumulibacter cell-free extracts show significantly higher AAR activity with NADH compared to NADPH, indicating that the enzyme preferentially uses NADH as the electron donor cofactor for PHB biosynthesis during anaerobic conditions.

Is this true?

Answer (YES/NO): YES